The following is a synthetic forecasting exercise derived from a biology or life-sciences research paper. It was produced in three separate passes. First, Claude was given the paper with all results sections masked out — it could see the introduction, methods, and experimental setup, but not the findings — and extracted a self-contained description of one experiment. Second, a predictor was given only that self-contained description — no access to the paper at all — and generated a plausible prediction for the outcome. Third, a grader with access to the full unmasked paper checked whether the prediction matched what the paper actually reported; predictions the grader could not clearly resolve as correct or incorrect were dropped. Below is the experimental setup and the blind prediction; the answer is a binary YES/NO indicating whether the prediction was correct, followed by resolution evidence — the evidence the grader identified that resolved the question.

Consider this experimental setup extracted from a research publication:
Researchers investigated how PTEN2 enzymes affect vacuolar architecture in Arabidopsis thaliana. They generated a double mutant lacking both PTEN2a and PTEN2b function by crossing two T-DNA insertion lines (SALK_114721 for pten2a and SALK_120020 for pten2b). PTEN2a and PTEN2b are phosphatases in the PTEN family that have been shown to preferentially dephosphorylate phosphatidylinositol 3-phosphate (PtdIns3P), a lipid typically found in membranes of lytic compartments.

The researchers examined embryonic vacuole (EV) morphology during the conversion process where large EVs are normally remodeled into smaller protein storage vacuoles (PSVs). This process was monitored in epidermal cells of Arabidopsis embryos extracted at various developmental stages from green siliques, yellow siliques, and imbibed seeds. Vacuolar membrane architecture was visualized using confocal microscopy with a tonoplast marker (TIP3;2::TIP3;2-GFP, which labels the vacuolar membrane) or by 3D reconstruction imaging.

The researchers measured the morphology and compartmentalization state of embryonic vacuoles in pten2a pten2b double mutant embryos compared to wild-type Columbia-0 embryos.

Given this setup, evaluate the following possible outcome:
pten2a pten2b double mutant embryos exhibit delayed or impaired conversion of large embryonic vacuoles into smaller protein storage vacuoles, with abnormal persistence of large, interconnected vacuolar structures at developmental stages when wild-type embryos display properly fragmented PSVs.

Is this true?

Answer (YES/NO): NO